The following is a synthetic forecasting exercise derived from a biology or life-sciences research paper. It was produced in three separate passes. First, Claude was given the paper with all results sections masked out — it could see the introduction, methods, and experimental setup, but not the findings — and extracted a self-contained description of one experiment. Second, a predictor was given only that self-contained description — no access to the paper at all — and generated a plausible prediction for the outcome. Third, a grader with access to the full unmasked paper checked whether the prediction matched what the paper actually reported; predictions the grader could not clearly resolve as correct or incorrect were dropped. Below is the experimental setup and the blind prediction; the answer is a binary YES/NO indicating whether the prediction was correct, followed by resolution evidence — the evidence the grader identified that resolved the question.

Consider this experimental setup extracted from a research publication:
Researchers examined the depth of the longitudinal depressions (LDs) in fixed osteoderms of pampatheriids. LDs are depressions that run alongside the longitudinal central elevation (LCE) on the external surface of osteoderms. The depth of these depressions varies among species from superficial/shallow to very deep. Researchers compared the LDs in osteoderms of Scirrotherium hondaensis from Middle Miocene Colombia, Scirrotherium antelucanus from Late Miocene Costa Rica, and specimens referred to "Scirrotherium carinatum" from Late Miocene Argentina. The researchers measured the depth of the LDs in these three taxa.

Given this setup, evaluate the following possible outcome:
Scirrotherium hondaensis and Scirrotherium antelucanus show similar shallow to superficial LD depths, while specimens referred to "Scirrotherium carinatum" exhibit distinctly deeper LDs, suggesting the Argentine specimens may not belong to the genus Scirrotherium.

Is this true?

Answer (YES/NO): YES